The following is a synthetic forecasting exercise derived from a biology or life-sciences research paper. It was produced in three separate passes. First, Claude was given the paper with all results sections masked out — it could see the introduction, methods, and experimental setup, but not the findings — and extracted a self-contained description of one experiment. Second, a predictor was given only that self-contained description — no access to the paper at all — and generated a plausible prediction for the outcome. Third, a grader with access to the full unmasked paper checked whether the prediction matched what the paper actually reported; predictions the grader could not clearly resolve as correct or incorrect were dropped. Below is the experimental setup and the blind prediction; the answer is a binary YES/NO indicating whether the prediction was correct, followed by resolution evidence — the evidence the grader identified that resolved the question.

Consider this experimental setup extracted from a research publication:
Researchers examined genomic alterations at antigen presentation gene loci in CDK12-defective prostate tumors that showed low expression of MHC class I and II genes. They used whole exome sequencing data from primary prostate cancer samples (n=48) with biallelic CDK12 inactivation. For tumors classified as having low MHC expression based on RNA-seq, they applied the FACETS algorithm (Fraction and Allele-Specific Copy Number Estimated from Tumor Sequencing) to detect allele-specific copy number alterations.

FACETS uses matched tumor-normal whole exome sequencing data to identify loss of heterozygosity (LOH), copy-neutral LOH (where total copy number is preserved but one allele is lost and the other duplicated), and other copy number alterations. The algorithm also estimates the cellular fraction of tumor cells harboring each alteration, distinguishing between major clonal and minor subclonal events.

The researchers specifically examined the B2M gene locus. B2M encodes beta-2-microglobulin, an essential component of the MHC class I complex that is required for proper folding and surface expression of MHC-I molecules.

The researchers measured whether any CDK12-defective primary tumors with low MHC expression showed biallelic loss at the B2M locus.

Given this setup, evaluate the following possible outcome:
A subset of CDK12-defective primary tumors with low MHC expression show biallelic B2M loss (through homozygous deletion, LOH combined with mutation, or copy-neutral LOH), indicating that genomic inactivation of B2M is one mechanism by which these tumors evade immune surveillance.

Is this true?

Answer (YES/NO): YES